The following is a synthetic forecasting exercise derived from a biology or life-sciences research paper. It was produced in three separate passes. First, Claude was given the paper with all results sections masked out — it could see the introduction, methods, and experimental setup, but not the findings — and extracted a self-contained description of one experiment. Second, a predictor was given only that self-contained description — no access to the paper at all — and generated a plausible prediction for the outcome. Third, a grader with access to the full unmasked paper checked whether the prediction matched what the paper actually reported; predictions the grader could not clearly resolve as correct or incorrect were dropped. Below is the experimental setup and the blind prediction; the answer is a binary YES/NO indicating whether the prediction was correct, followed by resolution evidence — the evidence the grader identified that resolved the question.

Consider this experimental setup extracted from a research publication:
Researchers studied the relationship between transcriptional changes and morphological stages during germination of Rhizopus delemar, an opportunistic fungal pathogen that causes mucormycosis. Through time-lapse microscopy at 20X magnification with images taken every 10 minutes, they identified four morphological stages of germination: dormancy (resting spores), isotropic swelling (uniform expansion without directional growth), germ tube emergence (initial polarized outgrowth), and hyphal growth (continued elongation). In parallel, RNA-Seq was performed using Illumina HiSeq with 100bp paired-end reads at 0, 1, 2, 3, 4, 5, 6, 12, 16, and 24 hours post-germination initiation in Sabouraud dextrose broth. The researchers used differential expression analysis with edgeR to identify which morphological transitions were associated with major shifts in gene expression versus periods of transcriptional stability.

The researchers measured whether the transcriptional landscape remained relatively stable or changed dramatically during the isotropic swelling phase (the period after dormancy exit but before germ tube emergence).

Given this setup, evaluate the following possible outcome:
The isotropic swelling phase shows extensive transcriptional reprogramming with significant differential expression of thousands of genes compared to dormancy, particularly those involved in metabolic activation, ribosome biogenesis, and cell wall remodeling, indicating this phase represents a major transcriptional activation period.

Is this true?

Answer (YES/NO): NO